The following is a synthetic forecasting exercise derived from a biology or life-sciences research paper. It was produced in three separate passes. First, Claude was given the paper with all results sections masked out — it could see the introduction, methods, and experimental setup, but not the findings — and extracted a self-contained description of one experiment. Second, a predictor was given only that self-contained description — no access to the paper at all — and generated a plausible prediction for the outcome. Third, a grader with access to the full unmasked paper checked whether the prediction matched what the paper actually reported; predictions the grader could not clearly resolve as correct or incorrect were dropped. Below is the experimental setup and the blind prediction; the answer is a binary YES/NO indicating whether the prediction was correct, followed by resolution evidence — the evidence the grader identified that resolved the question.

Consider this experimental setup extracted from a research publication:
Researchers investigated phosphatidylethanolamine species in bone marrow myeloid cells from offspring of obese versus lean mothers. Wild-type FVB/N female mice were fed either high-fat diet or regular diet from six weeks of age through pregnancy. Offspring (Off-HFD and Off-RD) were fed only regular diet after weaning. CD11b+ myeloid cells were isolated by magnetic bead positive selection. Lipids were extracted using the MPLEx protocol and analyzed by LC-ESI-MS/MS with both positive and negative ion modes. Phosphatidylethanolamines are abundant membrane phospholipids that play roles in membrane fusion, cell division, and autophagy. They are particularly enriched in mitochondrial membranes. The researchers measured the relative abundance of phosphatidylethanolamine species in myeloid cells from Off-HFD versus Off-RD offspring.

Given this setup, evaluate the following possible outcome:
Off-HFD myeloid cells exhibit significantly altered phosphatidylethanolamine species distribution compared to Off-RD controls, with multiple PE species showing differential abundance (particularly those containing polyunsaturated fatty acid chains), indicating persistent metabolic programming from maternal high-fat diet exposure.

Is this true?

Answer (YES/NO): YES